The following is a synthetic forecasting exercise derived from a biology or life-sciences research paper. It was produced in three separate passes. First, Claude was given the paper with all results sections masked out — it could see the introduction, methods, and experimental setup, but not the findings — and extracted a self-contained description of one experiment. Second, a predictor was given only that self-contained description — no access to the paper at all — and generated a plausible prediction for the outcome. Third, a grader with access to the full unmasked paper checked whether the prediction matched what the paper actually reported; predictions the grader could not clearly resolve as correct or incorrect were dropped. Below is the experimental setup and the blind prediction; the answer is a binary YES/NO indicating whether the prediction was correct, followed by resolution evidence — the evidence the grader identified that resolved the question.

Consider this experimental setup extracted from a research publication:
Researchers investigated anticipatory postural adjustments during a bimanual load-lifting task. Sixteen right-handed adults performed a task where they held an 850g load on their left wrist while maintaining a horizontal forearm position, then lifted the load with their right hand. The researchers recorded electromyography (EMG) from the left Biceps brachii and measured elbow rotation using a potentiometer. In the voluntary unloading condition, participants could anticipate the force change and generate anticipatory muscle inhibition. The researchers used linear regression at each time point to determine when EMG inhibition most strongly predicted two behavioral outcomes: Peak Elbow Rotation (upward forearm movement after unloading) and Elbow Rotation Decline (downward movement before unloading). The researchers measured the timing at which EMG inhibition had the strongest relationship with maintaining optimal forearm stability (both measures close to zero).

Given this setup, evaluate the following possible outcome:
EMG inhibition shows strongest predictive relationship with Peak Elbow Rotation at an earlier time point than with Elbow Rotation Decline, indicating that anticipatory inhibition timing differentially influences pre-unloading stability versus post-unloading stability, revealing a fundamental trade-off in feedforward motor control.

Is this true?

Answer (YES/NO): NO